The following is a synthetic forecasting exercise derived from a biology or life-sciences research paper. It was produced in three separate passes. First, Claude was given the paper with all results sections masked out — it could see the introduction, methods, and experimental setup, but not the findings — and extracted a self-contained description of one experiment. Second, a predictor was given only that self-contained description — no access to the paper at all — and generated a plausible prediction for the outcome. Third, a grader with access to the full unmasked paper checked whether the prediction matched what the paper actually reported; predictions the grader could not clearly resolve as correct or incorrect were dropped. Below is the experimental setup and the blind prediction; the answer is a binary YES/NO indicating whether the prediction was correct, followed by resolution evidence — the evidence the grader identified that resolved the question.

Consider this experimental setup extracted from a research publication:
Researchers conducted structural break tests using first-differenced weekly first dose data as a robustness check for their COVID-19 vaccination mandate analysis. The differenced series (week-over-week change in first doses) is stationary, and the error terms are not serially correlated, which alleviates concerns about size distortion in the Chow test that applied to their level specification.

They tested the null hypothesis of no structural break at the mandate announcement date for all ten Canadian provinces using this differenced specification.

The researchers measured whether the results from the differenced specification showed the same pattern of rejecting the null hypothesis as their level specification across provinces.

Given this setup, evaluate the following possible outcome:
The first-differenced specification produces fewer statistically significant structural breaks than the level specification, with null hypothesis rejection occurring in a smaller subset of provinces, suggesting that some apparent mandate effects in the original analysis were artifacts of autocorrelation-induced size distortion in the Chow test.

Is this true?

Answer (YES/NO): NO